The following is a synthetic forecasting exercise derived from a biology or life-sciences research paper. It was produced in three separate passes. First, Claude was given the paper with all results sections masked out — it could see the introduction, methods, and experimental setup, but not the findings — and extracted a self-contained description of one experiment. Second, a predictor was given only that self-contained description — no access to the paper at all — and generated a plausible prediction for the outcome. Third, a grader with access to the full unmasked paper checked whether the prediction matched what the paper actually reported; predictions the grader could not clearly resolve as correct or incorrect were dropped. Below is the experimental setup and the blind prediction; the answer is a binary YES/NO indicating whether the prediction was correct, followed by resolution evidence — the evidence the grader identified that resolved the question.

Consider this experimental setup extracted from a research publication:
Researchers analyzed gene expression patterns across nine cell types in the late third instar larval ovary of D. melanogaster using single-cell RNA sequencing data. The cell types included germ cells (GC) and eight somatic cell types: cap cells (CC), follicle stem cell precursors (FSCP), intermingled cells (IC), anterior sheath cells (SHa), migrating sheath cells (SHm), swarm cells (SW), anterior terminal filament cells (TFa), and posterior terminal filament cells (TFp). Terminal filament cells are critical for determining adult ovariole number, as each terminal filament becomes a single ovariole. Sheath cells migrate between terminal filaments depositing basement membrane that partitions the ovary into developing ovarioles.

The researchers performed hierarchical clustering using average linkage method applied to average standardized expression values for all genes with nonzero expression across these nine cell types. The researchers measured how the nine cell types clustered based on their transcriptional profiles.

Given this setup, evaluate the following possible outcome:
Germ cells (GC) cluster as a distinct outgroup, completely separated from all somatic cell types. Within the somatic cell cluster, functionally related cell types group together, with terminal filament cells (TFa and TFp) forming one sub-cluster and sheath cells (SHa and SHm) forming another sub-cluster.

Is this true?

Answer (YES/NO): YES